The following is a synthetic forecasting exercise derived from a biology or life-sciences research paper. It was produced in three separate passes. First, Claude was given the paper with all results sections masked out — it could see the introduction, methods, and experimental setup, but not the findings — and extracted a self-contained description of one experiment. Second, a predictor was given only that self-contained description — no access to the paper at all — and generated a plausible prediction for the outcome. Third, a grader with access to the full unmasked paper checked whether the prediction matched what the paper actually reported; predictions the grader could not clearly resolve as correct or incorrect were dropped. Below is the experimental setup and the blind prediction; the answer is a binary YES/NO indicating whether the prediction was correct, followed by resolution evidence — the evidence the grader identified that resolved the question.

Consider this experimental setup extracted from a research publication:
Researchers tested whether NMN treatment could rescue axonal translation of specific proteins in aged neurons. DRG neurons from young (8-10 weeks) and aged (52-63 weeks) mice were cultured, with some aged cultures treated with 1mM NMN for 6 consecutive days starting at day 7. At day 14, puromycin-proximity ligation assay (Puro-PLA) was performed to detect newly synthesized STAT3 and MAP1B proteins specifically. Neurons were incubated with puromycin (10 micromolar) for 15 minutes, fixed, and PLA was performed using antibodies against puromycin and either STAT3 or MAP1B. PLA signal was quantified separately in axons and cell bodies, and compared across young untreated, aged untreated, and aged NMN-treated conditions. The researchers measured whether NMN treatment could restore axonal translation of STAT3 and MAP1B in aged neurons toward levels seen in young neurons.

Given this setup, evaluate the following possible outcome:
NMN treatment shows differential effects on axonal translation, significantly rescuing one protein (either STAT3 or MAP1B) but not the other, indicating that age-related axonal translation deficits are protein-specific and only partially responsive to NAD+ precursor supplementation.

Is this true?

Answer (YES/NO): NO